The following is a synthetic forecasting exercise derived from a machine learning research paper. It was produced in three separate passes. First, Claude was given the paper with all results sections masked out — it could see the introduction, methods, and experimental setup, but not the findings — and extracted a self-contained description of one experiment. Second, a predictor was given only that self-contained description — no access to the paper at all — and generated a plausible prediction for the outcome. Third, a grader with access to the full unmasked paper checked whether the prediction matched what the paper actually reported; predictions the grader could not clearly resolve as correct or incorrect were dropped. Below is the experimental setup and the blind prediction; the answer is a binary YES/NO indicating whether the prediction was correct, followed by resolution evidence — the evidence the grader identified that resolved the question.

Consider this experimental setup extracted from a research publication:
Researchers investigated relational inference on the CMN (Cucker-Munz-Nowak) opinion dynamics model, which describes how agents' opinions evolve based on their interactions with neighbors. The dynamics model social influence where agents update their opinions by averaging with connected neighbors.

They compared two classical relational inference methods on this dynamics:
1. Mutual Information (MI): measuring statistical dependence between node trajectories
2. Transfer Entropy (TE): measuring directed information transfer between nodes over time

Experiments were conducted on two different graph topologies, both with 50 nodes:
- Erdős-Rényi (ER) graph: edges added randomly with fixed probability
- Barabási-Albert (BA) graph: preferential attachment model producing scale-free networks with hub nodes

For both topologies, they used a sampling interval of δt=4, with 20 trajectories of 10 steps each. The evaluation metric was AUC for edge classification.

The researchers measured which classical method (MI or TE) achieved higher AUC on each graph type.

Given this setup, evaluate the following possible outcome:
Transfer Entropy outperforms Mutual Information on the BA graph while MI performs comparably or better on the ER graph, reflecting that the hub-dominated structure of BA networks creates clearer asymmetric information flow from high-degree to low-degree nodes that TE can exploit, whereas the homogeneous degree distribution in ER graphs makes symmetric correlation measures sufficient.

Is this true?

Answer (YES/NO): NO